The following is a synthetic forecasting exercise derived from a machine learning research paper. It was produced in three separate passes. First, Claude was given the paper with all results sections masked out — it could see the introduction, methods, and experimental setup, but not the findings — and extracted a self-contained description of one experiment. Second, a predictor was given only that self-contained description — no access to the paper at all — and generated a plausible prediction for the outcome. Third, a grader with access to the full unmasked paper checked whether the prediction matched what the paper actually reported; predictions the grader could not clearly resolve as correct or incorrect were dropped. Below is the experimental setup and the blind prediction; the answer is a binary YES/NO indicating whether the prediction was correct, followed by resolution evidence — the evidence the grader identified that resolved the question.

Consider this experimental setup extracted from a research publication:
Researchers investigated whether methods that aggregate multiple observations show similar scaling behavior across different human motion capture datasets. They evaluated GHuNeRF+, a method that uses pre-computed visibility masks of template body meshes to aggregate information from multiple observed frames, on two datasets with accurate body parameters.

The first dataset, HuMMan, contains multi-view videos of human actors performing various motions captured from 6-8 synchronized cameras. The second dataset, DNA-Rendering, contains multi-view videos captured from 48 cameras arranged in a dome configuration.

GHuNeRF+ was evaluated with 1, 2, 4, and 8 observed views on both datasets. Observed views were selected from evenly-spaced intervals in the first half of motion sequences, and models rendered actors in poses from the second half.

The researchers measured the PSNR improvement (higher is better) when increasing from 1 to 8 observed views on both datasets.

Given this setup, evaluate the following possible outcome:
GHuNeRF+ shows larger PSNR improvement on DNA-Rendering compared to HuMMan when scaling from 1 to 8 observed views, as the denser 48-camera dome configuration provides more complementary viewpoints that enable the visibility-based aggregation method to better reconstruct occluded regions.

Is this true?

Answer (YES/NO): NO